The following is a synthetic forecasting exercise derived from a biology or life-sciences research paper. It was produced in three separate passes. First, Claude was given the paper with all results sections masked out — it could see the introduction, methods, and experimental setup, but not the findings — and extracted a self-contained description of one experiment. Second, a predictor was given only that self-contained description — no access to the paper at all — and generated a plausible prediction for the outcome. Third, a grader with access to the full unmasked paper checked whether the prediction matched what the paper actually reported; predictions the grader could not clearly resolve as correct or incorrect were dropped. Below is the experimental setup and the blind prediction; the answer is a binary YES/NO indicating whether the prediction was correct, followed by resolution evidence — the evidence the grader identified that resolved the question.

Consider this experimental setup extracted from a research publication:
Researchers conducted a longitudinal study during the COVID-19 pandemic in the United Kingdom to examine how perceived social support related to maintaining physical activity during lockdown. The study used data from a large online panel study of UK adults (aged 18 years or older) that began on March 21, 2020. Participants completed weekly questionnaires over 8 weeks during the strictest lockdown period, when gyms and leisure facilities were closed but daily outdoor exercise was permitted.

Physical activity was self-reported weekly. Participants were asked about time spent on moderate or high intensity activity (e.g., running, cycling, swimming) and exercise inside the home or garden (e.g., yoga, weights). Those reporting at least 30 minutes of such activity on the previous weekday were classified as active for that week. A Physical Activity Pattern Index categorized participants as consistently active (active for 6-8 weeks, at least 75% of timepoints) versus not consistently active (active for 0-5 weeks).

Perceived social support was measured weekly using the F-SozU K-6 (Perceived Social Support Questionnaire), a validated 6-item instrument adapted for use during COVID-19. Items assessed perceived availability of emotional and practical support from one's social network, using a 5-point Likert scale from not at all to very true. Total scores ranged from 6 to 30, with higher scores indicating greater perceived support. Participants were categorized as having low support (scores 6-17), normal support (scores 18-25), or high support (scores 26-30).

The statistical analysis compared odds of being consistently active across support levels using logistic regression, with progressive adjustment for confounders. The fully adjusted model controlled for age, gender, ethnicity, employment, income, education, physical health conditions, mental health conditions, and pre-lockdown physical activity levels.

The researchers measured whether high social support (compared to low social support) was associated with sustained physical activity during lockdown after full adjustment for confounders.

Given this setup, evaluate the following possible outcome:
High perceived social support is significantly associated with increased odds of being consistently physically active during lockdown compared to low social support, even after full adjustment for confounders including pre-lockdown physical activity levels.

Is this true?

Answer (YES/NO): YES